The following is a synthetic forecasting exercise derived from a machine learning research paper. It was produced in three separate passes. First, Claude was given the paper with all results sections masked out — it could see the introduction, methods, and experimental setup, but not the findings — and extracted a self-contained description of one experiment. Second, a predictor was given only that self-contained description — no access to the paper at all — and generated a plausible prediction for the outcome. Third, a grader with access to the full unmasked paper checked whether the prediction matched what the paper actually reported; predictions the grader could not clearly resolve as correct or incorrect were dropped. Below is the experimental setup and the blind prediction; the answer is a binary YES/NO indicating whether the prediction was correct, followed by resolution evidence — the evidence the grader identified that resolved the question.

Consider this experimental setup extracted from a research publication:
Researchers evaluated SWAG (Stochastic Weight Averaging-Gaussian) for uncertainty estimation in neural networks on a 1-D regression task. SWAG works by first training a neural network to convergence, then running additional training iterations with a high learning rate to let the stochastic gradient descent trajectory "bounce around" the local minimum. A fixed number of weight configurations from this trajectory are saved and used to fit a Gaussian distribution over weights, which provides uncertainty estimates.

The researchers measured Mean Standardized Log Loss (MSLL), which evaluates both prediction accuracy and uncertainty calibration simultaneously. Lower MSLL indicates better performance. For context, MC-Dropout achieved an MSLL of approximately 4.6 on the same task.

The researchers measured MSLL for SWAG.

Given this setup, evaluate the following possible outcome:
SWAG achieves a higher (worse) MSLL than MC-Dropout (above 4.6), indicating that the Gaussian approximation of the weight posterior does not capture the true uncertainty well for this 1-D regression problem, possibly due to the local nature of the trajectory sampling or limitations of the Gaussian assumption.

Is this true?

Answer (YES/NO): YES